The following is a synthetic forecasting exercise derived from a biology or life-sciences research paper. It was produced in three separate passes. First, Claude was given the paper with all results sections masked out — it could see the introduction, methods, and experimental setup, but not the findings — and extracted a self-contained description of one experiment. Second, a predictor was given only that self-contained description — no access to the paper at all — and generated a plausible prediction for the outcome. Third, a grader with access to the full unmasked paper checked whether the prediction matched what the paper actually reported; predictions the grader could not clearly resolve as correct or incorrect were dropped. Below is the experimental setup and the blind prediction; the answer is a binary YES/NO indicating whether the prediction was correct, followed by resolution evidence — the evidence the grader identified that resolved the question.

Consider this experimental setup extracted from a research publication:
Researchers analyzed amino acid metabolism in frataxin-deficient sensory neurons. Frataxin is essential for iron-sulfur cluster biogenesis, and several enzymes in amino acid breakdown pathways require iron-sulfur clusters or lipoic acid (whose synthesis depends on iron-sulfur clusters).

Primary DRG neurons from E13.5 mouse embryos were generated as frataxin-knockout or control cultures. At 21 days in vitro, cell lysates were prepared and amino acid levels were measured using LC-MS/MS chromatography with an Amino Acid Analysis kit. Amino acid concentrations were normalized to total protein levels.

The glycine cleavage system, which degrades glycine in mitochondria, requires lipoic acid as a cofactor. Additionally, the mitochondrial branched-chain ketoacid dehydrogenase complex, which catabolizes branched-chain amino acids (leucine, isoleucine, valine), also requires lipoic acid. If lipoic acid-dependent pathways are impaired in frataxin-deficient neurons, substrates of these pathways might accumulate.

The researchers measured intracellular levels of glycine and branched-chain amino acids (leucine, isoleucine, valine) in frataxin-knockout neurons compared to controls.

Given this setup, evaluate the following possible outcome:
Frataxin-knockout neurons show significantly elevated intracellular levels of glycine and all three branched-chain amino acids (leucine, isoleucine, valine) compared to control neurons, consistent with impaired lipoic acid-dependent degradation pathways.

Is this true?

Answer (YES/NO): NO